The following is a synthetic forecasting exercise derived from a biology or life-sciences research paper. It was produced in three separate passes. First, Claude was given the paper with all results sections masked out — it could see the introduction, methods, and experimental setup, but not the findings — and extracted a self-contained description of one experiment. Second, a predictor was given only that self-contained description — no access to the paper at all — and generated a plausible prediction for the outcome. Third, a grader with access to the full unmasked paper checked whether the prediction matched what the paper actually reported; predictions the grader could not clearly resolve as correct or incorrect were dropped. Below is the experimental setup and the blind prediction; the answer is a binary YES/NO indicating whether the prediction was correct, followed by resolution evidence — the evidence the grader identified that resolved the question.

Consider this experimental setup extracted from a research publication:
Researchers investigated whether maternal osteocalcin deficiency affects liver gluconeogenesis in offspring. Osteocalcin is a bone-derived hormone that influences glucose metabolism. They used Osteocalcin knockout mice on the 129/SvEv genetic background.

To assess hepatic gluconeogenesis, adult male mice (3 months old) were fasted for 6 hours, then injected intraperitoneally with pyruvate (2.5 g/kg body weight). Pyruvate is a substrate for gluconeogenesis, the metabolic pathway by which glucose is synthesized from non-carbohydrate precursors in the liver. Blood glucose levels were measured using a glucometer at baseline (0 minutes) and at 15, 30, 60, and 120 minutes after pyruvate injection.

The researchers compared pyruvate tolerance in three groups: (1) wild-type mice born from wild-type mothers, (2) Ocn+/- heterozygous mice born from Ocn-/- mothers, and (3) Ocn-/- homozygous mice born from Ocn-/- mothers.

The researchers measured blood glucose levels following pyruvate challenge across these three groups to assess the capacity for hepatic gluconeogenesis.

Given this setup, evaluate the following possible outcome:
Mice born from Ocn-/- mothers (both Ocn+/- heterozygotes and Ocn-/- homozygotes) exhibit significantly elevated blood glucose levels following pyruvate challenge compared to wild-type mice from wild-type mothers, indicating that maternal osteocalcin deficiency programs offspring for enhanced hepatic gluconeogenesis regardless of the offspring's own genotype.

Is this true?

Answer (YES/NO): NO